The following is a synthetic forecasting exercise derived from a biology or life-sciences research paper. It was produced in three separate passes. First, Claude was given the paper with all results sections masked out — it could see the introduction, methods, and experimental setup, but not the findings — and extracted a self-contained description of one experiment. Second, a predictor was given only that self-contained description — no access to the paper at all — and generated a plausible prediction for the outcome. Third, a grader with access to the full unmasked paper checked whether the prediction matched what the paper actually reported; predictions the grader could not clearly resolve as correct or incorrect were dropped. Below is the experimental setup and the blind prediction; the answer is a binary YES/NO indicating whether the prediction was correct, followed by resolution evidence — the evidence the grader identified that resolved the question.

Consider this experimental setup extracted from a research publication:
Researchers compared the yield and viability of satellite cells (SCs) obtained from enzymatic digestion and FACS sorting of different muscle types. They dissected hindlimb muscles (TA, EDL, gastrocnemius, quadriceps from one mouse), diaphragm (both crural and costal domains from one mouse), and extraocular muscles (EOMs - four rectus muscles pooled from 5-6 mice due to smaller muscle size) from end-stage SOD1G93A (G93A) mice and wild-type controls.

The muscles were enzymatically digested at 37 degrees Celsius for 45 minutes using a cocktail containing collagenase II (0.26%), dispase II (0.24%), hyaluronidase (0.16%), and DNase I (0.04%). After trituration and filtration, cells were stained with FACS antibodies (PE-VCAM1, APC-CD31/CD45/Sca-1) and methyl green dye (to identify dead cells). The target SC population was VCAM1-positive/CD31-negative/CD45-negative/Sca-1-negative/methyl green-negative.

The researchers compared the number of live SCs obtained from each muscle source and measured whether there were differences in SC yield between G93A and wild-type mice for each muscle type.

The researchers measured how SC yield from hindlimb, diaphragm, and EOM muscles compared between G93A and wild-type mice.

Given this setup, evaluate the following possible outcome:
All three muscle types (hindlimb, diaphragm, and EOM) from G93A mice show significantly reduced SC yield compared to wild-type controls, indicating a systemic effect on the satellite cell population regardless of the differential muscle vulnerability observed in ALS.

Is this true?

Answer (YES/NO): NO